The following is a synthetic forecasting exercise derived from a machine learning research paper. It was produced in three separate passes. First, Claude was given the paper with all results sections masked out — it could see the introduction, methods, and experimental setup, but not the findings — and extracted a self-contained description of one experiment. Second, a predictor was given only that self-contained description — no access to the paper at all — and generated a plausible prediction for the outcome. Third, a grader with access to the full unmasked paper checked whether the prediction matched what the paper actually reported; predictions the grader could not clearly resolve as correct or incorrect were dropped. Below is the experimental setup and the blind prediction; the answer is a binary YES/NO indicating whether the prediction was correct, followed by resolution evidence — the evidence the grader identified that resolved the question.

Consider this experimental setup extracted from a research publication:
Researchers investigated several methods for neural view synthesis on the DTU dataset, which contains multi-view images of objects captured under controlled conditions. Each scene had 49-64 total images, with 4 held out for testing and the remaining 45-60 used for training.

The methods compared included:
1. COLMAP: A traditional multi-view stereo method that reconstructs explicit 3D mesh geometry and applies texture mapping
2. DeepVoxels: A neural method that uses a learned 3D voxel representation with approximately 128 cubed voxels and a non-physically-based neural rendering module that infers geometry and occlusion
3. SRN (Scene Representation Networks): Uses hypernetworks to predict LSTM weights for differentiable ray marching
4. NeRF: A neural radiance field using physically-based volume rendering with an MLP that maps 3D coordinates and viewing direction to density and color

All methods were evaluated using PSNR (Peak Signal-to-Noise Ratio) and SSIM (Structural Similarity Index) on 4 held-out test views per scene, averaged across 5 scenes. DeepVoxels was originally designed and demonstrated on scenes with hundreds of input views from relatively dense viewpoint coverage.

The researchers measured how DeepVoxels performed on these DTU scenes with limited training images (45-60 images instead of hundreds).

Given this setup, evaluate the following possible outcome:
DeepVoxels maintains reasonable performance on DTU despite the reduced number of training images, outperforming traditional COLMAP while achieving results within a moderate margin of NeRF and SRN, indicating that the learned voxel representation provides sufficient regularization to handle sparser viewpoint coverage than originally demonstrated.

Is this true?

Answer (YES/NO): NO